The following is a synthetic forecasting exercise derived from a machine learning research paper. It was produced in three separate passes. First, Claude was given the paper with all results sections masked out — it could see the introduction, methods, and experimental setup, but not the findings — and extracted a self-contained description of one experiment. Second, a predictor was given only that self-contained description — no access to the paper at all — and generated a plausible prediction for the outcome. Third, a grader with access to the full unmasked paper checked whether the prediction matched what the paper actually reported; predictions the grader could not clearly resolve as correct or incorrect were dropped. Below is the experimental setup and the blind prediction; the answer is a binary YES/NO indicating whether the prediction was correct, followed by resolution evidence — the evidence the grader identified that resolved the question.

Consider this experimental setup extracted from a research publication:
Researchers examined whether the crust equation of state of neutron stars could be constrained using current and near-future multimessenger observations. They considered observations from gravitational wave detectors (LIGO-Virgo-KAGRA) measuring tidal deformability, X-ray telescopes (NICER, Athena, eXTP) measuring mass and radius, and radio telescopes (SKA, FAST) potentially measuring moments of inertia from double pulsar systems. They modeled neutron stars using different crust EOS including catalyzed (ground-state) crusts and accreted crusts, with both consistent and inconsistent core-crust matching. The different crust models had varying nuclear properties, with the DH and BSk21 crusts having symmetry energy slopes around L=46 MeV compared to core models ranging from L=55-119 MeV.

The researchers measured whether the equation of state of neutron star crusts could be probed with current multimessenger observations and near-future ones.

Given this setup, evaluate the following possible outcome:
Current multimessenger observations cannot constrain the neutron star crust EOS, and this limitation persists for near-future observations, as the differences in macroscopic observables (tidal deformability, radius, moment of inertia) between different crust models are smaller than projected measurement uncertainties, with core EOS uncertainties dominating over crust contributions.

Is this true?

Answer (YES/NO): YES